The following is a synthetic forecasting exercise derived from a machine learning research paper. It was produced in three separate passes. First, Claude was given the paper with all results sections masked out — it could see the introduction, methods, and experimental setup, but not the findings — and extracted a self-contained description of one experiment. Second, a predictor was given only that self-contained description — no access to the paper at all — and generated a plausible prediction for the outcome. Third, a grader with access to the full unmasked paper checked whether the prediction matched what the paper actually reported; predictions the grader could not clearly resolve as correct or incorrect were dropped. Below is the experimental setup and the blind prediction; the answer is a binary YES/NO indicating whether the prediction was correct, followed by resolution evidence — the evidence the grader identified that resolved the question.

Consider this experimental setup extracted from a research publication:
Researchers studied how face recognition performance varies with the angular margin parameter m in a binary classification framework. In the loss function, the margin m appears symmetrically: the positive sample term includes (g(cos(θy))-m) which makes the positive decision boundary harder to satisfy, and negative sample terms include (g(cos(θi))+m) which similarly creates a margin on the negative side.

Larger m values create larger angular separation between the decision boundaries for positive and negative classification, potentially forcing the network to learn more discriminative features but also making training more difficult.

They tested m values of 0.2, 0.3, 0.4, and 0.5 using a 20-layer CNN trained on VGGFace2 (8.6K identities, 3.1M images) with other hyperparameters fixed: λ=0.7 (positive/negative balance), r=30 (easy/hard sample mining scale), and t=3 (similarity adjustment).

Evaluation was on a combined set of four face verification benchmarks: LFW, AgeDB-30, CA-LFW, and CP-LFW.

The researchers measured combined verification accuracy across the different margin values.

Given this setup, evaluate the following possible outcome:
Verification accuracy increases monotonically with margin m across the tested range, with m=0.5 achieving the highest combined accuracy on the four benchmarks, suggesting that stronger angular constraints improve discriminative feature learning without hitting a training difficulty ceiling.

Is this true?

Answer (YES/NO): NO